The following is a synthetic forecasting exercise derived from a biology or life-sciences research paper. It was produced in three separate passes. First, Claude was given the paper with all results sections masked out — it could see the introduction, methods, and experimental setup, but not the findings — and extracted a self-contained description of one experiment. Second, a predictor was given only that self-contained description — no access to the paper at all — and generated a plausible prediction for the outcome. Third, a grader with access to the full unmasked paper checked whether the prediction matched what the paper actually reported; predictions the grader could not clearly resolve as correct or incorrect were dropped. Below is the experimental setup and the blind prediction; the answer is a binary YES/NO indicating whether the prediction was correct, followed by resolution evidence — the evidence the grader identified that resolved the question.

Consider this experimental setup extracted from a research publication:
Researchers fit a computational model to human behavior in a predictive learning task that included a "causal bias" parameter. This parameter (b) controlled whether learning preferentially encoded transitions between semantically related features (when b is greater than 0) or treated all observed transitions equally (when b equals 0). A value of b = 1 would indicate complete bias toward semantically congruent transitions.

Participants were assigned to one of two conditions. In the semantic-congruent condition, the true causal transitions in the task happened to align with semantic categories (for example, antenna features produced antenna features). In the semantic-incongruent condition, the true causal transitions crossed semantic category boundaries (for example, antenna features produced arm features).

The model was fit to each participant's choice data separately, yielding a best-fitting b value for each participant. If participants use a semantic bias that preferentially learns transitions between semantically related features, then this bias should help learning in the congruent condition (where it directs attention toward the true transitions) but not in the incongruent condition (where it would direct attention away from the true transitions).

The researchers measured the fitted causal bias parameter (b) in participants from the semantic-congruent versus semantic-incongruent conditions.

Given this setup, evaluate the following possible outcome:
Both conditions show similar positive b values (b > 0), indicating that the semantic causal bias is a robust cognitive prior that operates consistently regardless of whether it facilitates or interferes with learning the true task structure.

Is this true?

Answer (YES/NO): NO